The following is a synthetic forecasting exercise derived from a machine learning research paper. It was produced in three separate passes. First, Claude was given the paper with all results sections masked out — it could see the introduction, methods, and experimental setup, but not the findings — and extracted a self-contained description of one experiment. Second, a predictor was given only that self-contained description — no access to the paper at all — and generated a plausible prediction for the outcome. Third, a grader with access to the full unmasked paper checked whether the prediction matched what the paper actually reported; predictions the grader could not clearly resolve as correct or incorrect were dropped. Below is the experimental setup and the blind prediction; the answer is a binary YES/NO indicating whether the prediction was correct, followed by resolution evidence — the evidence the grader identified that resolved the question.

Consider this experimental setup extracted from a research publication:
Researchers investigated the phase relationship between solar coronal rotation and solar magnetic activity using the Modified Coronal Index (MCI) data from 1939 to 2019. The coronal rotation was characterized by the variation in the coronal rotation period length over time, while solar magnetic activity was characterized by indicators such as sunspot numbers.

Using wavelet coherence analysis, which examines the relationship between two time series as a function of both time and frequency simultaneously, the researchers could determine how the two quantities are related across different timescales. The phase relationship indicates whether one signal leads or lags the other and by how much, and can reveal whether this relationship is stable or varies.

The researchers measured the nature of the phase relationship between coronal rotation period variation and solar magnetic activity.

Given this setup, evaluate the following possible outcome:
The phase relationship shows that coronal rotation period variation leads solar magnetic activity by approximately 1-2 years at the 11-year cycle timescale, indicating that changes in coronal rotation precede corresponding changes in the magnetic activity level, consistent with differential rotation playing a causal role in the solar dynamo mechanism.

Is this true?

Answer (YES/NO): NO